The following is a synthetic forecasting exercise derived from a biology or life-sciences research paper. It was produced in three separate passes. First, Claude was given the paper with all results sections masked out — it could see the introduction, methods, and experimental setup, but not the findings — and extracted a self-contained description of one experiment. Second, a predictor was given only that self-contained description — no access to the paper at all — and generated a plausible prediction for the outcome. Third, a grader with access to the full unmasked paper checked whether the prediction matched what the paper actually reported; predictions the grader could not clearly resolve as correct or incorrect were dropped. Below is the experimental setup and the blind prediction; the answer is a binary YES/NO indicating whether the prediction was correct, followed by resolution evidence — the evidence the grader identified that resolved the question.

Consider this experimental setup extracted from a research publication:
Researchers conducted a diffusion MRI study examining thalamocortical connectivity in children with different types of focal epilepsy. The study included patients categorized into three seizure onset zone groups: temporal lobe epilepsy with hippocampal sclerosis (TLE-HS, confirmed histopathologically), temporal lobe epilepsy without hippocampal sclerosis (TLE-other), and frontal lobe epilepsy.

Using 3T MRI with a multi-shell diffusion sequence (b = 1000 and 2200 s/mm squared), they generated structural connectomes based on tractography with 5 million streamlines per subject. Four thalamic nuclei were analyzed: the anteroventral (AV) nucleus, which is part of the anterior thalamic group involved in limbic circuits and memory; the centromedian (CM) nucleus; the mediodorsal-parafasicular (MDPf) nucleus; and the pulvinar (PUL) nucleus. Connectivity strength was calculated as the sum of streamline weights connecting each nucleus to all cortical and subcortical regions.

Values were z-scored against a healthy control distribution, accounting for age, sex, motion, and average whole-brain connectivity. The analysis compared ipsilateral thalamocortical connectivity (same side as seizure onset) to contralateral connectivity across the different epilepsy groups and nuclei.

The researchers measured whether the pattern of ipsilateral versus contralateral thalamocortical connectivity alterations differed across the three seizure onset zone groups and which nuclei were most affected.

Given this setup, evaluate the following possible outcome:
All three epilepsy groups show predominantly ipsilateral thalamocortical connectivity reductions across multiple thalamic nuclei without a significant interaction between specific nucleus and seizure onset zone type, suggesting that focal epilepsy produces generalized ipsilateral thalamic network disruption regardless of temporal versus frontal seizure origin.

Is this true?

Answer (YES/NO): NO